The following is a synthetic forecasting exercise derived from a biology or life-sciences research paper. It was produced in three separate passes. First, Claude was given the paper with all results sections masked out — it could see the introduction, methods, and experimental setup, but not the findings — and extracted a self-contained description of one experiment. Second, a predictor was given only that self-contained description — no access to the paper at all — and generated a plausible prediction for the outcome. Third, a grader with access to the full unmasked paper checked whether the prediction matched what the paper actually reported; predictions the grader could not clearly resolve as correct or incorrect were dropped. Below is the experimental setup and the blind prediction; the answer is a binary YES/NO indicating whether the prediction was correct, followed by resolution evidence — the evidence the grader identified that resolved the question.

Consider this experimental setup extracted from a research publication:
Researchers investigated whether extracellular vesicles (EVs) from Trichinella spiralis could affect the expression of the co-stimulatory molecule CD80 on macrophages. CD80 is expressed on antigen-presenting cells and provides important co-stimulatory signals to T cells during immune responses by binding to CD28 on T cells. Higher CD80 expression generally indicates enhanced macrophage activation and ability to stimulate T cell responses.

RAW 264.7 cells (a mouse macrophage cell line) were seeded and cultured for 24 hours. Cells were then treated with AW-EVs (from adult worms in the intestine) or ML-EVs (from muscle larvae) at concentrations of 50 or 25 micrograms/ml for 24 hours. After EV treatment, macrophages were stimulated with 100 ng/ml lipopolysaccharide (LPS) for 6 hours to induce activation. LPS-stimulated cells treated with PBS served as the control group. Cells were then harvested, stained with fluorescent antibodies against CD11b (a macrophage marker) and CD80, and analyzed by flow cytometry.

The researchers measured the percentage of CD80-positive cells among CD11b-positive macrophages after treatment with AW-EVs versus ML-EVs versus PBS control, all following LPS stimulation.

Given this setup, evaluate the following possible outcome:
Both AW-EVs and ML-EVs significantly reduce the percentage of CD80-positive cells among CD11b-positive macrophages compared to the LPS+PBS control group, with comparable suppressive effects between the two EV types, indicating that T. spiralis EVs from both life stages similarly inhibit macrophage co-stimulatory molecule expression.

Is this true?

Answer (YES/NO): YES